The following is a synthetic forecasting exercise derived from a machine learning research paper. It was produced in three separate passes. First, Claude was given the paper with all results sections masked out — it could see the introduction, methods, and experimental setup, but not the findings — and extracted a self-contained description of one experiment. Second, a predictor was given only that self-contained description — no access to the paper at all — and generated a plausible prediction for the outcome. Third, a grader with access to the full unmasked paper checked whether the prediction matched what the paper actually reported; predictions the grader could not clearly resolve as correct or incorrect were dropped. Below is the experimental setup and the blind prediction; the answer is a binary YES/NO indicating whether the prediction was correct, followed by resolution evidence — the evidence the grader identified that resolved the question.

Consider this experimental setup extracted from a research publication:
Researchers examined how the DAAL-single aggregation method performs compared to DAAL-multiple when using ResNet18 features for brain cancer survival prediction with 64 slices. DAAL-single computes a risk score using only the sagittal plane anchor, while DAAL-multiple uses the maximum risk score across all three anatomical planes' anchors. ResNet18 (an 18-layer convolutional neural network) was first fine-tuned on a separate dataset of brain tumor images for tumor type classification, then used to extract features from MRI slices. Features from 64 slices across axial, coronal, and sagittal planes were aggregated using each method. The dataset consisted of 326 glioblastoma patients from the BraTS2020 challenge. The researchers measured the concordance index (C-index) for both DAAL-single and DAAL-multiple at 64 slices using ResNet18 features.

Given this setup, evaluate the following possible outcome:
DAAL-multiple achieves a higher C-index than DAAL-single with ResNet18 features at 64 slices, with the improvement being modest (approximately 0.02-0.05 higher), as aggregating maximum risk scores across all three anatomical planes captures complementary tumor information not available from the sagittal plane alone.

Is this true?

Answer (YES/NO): NO